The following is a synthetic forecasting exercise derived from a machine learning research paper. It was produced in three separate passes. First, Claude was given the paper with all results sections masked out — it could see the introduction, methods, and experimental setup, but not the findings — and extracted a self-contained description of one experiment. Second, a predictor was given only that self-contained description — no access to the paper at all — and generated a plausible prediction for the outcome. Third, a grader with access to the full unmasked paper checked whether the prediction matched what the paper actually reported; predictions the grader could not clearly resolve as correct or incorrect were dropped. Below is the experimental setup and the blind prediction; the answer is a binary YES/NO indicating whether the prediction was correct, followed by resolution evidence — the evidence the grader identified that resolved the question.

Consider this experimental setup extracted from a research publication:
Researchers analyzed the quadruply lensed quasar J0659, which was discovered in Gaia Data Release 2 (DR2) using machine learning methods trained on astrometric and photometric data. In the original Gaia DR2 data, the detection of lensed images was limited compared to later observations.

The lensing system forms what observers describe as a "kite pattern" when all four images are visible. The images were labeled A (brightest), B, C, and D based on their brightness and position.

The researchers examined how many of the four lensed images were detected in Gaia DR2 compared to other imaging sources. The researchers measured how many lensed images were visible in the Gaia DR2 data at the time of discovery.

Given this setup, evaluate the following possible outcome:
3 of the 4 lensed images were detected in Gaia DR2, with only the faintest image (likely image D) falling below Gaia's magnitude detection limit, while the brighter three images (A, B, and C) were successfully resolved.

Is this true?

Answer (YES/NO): NO